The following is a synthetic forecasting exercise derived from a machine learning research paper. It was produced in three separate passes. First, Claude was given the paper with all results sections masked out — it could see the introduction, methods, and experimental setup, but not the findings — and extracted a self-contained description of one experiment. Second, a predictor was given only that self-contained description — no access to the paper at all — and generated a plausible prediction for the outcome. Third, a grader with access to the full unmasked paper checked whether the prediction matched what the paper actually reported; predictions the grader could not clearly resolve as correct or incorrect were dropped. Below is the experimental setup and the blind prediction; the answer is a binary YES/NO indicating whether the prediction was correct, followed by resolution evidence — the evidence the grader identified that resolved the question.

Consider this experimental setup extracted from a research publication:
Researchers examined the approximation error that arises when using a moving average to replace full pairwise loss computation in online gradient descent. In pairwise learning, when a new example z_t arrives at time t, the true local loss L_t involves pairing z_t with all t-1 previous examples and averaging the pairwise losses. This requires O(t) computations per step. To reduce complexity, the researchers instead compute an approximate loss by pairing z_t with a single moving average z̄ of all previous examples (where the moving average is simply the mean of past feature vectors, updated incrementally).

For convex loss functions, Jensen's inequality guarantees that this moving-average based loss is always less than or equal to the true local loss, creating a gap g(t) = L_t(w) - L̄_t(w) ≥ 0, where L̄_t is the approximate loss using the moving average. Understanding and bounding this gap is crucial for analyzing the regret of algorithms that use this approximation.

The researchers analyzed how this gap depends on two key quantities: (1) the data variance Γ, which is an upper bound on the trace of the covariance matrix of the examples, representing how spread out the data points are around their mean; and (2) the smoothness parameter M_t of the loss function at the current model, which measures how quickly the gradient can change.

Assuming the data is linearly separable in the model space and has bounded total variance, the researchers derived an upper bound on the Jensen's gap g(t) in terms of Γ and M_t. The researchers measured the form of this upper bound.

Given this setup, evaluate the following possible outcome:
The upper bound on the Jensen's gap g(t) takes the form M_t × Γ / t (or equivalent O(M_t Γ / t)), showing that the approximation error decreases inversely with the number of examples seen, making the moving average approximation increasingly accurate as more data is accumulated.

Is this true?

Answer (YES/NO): NO